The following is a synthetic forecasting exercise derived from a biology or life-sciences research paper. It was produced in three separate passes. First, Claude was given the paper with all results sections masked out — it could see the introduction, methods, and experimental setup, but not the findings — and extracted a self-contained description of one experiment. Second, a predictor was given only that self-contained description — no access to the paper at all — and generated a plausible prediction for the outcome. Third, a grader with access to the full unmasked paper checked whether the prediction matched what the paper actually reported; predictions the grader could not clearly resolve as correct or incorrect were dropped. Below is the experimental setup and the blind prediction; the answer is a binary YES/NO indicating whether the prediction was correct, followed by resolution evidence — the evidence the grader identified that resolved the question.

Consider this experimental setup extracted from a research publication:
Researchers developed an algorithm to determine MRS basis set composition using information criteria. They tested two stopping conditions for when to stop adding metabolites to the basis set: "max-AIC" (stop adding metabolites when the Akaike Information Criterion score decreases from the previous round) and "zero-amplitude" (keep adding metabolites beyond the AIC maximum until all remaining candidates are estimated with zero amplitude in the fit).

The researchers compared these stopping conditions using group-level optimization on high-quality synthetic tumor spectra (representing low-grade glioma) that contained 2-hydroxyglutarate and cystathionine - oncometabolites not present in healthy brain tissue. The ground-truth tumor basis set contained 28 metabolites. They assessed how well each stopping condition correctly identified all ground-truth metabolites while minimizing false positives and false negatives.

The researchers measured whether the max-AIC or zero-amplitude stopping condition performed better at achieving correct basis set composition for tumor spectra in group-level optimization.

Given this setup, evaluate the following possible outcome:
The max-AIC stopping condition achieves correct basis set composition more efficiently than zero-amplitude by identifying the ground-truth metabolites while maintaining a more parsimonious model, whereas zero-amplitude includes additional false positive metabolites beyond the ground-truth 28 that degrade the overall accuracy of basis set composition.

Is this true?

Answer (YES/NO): NO